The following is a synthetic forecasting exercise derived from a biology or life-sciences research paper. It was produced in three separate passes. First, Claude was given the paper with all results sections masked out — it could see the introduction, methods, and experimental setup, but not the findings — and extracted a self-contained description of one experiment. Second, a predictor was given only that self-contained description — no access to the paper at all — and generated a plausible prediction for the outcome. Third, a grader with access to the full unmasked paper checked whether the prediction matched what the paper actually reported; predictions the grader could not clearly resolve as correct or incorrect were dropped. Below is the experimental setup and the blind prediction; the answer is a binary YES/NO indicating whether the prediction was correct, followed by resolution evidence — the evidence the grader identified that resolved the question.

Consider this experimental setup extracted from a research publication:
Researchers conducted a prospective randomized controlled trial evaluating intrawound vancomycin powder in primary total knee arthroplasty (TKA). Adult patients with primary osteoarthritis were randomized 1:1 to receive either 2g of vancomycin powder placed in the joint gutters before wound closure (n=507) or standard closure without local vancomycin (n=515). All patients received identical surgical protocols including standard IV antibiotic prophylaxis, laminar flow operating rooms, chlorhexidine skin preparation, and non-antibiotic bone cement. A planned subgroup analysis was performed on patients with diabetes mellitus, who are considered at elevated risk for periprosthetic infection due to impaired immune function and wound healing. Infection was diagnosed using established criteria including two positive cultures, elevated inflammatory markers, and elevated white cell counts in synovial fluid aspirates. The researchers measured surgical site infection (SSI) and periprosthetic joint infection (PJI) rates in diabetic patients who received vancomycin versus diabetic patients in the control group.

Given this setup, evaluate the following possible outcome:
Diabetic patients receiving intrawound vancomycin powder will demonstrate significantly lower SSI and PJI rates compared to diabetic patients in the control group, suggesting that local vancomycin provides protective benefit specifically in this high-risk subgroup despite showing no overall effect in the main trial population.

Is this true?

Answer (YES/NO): NO